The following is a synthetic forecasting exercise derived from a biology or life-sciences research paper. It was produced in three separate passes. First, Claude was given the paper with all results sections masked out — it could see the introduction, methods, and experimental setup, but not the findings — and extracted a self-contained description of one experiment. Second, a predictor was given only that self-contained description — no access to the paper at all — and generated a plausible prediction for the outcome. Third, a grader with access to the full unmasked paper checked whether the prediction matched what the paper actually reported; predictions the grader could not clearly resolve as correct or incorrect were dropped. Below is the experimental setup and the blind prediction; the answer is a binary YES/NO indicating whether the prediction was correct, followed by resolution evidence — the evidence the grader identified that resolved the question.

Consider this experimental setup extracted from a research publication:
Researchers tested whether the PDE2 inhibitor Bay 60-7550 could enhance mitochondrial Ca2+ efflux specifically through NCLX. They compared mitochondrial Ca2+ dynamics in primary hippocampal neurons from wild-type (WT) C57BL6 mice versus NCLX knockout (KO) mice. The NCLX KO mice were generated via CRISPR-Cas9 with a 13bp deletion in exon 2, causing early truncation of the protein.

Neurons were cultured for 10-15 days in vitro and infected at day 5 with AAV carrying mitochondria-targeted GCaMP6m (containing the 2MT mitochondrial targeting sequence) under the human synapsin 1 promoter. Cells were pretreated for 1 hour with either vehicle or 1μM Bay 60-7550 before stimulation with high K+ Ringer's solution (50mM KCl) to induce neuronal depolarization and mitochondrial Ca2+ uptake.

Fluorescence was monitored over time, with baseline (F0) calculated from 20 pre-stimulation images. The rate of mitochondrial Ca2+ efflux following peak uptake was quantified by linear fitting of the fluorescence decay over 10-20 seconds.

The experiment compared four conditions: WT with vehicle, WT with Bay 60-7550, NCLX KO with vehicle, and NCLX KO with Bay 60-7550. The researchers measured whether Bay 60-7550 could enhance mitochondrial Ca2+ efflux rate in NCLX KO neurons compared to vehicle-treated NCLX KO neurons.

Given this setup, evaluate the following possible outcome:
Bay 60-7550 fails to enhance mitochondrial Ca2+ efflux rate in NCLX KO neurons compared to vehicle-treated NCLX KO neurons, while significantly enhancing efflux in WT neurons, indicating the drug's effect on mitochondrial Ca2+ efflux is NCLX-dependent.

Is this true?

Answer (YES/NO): YES